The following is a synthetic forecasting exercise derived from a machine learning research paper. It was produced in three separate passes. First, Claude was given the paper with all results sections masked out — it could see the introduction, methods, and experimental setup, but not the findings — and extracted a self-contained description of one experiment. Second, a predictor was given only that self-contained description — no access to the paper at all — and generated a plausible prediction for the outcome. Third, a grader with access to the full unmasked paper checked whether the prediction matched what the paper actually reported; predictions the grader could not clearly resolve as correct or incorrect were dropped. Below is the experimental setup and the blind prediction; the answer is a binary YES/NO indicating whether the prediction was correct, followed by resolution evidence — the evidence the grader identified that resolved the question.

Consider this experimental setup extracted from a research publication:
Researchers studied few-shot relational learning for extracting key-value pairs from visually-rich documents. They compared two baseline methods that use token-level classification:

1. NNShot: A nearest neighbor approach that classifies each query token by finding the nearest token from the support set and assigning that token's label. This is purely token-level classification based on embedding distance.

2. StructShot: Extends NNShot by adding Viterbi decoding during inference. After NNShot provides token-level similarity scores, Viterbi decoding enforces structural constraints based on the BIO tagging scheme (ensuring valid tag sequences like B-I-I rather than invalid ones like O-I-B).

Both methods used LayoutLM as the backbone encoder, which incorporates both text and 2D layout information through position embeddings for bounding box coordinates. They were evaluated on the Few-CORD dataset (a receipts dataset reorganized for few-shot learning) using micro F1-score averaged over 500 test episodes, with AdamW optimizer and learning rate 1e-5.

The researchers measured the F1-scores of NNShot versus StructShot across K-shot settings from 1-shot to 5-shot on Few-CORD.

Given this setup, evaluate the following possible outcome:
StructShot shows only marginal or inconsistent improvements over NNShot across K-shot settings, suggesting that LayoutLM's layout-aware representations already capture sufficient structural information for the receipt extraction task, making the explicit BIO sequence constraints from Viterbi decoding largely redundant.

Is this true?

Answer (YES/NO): NO